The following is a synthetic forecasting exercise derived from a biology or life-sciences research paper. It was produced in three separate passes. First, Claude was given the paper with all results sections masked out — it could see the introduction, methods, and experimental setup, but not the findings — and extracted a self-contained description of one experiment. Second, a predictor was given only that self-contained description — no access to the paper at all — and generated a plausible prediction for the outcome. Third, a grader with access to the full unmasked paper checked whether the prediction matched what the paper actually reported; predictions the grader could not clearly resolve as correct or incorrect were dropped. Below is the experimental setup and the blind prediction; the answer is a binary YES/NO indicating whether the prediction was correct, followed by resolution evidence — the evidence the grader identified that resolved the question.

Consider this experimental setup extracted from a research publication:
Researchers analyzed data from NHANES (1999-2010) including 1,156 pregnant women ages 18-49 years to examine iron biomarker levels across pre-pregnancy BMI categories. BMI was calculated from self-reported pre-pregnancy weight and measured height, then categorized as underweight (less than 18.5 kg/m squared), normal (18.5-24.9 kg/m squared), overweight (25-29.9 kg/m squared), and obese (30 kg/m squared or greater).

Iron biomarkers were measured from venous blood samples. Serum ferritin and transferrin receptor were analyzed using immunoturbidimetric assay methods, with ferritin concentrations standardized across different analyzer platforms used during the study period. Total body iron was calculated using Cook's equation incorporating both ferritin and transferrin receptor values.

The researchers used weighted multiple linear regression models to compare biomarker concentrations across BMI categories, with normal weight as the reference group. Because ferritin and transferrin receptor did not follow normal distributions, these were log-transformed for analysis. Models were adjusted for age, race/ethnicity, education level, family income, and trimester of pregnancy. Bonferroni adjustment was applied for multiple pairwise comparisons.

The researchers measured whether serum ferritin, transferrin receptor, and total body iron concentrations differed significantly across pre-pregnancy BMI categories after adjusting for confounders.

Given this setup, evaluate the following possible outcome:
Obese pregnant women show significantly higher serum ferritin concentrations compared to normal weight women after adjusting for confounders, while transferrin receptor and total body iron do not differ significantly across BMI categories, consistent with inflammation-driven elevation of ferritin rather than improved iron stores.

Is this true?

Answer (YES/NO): NO